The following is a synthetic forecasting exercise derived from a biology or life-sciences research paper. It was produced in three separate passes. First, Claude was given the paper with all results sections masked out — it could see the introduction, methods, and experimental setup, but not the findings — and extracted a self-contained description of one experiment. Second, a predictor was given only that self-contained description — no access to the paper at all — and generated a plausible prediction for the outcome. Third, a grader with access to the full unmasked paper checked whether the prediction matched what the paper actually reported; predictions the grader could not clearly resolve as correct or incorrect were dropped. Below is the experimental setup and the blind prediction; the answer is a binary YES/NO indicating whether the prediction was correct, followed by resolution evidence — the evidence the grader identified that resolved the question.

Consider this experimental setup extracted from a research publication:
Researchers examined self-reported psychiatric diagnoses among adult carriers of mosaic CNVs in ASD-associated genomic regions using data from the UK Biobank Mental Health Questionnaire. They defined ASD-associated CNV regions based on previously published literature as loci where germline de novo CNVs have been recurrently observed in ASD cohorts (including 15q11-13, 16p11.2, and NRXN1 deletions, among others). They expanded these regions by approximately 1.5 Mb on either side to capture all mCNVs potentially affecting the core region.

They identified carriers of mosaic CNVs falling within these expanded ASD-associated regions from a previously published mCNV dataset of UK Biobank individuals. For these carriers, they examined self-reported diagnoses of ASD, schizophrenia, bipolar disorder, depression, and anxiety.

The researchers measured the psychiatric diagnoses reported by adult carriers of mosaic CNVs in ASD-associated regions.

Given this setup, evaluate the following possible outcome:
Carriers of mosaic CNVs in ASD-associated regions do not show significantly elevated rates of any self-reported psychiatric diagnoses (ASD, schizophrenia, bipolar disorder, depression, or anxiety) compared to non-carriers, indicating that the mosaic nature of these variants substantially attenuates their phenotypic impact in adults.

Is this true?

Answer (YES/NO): YES